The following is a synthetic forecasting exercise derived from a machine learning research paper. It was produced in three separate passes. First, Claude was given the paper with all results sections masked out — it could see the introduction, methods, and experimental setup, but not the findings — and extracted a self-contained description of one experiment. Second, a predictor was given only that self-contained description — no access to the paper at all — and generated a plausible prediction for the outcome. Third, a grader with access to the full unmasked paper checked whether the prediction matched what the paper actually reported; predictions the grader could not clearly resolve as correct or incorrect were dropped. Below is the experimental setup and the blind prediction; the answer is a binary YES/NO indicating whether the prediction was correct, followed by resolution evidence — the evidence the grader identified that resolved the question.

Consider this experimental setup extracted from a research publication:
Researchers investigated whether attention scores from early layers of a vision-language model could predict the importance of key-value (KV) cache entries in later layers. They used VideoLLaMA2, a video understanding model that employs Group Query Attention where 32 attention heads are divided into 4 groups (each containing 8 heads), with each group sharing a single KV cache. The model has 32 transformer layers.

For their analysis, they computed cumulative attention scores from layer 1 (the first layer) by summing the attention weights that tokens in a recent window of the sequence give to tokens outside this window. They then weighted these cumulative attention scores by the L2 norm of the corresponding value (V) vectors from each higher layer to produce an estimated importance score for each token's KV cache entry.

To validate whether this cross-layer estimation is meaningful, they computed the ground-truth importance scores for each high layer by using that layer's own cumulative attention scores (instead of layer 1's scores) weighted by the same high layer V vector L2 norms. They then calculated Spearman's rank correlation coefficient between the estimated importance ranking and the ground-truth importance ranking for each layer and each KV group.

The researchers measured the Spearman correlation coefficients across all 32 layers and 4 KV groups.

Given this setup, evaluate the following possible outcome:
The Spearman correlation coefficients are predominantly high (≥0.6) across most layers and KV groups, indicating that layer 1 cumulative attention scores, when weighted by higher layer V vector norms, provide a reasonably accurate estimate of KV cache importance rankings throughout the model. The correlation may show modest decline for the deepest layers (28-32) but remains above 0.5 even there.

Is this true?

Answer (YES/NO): NO